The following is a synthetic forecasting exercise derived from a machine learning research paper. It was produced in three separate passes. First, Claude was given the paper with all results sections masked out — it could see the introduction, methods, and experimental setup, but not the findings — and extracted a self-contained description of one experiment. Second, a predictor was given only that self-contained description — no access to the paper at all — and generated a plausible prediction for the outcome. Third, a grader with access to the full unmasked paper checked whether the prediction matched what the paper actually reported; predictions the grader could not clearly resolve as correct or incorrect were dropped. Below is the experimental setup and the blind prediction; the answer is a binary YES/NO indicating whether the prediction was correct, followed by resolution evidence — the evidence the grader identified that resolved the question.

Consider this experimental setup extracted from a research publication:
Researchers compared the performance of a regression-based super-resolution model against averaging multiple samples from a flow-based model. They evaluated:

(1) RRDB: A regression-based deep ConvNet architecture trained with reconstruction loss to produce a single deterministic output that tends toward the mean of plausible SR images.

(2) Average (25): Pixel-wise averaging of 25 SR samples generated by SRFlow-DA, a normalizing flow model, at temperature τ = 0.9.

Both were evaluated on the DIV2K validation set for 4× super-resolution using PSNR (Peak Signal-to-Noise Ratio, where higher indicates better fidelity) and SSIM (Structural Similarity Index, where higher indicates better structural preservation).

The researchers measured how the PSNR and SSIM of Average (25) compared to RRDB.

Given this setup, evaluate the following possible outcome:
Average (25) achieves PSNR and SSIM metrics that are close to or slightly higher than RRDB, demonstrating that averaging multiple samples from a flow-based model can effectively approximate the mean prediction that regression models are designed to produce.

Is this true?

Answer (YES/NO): YES